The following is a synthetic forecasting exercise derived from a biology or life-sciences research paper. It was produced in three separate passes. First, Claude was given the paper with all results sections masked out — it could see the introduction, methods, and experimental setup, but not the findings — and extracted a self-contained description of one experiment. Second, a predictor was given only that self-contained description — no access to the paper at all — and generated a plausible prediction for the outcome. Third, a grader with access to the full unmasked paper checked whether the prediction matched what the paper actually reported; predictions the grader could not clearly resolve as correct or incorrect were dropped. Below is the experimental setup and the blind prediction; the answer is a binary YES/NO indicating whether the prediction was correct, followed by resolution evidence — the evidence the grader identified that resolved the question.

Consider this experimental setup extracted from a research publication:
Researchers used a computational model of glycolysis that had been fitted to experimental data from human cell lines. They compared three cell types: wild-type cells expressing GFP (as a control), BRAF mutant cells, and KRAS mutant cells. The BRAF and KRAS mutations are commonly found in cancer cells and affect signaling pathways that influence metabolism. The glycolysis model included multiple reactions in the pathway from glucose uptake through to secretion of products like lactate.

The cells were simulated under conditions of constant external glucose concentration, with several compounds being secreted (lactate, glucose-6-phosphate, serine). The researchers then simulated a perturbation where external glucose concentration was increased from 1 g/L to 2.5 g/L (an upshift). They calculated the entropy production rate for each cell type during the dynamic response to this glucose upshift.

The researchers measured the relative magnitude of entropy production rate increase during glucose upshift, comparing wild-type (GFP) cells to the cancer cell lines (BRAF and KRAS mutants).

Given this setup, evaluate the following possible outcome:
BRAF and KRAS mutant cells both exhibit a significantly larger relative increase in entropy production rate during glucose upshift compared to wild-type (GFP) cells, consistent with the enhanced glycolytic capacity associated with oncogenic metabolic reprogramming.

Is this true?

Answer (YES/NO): NO